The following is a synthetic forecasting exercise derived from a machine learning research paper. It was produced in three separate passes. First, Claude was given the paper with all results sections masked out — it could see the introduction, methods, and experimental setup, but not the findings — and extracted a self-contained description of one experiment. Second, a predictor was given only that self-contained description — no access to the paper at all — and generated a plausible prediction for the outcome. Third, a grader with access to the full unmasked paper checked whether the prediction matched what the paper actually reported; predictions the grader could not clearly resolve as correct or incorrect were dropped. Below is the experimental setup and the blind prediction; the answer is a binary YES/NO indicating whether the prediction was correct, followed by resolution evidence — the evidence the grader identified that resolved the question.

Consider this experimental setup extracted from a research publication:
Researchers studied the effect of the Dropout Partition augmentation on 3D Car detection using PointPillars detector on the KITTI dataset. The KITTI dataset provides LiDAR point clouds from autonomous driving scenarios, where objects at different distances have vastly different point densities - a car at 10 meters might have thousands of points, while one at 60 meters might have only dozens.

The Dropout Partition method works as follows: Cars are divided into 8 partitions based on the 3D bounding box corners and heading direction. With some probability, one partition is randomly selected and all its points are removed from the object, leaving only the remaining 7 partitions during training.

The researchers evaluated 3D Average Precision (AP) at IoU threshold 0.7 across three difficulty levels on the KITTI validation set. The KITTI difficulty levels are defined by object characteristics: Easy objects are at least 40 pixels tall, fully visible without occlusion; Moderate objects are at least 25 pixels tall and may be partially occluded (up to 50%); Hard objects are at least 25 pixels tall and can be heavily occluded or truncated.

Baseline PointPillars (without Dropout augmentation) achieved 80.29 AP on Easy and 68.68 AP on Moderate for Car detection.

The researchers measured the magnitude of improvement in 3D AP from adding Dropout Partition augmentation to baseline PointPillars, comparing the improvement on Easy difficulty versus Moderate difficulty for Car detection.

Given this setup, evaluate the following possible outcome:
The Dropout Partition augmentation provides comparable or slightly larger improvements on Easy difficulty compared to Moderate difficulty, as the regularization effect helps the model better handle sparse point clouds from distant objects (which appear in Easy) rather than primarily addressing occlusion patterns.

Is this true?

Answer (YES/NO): NO